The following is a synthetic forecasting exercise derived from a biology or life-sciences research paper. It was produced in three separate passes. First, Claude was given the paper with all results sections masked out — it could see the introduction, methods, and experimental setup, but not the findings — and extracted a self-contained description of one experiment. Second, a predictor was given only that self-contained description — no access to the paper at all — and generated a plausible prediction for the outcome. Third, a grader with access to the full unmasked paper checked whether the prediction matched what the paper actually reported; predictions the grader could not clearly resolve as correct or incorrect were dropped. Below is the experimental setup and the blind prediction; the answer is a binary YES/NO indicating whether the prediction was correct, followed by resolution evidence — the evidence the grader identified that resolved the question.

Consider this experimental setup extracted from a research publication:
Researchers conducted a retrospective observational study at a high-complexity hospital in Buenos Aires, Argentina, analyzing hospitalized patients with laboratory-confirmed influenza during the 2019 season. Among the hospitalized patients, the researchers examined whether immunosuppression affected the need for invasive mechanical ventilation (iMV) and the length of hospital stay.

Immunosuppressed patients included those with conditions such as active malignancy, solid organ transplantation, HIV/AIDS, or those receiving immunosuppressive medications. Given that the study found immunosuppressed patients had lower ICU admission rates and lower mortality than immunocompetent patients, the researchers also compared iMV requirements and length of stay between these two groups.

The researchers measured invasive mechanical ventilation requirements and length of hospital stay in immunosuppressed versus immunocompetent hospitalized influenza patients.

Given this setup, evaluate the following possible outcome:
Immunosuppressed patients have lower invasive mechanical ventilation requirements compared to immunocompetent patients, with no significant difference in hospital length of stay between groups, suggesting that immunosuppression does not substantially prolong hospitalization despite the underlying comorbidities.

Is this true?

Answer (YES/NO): NO